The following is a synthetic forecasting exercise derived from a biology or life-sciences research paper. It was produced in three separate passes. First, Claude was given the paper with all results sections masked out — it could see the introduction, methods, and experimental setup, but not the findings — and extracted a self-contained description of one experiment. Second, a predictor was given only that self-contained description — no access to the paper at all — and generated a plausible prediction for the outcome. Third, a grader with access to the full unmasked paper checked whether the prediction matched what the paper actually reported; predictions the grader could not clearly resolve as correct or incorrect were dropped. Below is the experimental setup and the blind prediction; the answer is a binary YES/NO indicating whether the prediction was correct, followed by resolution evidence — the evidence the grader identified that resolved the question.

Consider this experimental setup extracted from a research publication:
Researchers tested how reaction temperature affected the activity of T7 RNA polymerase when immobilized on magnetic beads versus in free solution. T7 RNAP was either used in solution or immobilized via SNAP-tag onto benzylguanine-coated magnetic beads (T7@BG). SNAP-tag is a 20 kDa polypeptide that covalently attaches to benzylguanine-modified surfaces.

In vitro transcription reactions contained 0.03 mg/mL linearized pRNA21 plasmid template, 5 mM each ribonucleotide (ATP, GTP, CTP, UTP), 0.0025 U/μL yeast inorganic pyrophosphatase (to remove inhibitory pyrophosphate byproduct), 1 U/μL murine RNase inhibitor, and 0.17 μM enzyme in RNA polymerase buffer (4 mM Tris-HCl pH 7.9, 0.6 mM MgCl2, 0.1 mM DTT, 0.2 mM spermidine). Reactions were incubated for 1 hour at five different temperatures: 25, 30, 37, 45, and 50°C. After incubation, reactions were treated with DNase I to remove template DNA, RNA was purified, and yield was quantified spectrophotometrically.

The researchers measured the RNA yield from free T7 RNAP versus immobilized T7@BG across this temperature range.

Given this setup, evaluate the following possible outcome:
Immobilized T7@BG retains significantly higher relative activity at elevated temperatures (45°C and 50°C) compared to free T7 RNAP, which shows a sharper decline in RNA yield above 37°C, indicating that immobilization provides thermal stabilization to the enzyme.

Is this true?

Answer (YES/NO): NO